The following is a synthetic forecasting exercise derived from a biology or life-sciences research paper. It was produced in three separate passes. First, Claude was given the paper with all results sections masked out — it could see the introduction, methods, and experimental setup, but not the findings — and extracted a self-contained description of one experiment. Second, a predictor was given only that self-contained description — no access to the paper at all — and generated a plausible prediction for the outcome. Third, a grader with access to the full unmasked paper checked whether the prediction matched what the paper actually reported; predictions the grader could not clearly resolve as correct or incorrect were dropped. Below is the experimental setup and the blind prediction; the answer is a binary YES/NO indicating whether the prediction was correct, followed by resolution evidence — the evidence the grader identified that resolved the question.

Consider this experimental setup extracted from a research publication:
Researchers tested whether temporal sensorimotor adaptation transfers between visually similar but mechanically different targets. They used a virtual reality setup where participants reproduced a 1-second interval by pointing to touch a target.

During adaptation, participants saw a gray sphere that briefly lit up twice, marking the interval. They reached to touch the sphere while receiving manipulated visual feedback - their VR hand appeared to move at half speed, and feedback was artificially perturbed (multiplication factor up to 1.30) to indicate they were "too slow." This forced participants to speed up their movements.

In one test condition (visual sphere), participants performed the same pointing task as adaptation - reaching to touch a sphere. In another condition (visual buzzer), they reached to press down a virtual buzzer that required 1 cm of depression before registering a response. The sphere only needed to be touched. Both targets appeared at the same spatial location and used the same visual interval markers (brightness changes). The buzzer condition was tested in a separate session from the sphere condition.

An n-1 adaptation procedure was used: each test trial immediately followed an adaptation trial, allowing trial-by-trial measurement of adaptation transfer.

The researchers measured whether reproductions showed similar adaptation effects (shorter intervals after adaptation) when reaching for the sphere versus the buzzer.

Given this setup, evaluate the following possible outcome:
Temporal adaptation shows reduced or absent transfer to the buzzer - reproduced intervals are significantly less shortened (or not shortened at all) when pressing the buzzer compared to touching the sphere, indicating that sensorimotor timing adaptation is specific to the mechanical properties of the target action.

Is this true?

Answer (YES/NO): NO